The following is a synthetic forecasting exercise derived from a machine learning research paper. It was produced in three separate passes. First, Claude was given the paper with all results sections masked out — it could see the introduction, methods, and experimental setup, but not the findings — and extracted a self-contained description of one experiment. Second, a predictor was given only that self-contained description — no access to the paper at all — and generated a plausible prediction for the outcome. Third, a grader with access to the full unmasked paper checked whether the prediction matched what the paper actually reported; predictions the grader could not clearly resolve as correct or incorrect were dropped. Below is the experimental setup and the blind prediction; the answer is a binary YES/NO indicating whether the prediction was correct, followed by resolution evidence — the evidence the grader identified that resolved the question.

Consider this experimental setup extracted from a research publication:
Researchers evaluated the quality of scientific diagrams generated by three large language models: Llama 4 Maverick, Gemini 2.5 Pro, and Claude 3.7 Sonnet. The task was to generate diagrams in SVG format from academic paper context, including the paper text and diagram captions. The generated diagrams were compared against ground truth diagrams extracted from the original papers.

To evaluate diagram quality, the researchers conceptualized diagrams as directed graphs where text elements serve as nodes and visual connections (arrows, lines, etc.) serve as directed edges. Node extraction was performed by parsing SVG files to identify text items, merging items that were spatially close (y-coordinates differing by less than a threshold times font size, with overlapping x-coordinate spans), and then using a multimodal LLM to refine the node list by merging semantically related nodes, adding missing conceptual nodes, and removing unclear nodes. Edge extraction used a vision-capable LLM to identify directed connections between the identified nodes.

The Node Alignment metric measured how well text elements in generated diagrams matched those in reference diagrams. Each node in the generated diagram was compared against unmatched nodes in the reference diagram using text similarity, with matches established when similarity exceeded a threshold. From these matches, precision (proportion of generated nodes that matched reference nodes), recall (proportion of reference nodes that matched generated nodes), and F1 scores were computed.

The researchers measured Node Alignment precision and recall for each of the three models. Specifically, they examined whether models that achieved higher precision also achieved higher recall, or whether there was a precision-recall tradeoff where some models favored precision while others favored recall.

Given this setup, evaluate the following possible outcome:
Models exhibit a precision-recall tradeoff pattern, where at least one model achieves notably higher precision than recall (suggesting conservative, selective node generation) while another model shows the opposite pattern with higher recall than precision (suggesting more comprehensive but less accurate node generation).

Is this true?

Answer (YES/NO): YES